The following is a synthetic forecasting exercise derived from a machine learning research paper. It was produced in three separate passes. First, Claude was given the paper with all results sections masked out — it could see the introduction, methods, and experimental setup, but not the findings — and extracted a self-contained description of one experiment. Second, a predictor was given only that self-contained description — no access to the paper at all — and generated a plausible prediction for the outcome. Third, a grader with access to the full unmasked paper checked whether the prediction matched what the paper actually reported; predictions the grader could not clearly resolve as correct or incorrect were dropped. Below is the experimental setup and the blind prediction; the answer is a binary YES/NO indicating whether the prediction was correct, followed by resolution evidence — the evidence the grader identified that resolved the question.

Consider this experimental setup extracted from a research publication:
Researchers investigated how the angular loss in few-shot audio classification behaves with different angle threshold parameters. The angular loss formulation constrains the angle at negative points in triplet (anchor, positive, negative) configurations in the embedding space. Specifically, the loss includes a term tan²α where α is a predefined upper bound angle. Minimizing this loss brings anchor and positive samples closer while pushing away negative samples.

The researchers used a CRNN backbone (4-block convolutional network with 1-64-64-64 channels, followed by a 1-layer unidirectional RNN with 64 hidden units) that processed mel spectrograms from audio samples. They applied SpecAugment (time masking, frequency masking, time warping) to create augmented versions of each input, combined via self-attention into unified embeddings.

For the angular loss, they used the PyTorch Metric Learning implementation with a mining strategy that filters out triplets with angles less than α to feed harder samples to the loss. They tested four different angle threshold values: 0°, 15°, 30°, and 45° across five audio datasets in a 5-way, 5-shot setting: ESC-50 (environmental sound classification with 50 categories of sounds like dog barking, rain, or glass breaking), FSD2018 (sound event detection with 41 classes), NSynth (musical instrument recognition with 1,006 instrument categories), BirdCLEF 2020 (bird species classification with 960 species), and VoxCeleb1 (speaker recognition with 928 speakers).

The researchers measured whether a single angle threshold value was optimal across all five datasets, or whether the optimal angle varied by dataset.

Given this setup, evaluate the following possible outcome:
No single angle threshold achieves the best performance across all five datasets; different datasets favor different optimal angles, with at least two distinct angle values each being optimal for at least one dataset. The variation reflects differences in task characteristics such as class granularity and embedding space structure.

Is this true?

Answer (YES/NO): NO